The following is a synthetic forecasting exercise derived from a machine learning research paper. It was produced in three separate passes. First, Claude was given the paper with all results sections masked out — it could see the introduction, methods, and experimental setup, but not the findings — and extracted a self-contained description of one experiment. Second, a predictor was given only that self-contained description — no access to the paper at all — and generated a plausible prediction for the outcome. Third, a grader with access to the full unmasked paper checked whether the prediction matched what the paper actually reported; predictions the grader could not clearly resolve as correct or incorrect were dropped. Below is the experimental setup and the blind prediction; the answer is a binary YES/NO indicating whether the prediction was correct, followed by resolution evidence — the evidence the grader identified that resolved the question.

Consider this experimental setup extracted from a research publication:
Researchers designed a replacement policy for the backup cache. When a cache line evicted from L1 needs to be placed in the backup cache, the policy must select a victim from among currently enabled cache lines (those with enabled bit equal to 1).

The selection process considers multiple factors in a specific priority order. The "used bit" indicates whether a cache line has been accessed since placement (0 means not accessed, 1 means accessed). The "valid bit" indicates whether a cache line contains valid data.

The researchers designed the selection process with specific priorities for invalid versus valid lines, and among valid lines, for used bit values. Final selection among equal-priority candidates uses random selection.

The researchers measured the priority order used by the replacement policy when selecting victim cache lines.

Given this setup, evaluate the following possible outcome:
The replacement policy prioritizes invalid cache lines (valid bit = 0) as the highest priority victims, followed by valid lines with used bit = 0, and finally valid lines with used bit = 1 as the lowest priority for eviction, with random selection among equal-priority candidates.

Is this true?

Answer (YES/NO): NO